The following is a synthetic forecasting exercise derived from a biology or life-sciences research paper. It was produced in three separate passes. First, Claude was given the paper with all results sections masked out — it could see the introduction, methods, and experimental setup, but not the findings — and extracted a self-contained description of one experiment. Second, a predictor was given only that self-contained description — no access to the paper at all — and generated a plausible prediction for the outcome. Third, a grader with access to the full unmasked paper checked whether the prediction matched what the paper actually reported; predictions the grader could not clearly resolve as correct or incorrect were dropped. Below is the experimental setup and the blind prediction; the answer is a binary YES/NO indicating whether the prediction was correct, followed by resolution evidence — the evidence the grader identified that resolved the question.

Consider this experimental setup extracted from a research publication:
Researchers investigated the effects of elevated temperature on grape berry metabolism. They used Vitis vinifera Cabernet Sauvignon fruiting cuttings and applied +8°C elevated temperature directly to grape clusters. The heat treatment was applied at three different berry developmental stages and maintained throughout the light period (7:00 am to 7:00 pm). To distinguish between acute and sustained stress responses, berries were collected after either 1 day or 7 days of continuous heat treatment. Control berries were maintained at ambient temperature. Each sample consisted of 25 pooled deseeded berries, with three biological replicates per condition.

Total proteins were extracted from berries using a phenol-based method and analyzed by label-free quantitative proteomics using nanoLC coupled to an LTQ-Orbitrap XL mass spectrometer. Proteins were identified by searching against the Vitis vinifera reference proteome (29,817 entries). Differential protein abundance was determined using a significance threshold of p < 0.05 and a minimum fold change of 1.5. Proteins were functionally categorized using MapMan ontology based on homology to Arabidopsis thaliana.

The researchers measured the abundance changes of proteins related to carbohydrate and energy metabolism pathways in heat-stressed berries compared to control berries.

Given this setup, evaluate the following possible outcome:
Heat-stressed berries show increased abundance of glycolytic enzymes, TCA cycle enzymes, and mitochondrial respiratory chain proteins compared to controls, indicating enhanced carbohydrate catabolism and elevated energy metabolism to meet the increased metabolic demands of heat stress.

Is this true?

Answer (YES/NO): NO